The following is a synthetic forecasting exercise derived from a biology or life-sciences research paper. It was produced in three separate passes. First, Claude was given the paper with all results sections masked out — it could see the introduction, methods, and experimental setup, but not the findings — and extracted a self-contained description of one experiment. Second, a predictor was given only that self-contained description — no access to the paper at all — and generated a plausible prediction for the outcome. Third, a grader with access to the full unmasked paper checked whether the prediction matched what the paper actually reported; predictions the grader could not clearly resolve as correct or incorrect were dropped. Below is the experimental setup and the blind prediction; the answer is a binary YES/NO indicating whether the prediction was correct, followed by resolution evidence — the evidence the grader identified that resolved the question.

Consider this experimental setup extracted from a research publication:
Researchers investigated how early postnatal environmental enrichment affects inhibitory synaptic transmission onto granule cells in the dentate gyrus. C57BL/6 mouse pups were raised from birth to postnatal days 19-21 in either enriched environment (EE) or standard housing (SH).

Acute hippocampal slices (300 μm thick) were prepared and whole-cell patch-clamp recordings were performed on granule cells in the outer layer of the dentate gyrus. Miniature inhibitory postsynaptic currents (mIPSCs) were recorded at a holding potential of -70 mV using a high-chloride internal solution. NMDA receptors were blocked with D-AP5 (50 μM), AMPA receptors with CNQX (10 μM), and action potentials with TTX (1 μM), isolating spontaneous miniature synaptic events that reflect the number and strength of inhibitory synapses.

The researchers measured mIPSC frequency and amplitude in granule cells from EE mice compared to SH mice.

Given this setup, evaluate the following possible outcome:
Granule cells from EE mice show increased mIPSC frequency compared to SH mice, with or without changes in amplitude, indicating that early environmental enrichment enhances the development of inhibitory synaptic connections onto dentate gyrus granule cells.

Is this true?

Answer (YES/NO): YES